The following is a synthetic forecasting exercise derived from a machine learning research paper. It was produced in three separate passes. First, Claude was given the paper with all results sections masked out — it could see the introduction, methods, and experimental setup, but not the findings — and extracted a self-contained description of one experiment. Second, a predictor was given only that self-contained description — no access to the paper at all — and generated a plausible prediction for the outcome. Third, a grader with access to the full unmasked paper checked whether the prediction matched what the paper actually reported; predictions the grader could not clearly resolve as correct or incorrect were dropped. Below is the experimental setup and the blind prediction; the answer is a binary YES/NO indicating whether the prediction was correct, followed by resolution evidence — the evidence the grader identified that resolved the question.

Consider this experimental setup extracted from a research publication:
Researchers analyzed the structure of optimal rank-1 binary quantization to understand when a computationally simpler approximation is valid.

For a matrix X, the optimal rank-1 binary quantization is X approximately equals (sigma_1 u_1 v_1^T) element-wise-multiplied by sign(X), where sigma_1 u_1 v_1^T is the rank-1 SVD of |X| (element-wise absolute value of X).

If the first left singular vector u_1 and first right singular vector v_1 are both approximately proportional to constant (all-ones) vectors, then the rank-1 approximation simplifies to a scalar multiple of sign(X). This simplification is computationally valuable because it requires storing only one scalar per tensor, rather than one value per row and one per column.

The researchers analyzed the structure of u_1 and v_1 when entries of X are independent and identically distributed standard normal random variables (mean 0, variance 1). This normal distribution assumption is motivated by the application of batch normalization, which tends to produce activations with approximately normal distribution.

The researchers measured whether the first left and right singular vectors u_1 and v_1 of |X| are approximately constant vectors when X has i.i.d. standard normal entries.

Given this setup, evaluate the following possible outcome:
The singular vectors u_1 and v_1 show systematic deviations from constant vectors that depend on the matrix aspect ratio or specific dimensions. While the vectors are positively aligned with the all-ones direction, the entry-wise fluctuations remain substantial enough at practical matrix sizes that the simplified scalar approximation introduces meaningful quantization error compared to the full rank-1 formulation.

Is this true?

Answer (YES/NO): NO